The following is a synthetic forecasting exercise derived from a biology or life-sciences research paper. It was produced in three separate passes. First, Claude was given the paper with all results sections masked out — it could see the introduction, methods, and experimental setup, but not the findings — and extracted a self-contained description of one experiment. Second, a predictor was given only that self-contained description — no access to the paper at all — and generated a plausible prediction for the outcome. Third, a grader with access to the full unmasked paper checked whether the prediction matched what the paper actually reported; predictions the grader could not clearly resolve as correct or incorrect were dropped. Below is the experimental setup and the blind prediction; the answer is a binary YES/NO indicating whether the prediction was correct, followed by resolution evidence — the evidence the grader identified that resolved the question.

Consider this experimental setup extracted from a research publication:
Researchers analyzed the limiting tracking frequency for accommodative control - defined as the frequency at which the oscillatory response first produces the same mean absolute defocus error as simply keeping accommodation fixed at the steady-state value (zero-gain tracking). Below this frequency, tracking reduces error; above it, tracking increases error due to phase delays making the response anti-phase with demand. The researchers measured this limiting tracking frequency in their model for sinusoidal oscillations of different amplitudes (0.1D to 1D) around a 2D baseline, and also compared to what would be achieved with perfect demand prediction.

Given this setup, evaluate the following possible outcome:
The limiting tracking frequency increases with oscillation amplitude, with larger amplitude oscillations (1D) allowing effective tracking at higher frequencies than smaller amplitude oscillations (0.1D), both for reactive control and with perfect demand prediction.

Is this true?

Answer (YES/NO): NO